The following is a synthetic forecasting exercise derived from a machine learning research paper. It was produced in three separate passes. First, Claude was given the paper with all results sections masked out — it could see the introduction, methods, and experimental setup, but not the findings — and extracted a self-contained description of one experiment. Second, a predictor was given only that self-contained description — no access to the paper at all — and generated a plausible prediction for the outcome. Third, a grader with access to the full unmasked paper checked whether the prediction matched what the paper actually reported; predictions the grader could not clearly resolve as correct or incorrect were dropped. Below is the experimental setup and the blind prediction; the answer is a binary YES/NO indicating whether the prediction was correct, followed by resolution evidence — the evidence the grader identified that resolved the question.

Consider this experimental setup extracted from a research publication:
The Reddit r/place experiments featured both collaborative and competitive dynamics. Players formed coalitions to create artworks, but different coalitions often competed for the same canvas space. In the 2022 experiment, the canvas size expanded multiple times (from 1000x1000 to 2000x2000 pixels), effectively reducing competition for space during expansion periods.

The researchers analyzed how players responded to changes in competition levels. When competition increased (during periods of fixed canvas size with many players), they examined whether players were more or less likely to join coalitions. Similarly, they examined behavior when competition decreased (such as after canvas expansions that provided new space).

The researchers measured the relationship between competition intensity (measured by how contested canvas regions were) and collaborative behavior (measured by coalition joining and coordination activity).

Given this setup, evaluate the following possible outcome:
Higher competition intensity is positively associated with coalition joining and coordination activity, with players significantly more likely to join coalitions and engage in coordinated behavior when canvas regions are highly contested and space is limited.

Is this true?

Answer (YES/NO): YES